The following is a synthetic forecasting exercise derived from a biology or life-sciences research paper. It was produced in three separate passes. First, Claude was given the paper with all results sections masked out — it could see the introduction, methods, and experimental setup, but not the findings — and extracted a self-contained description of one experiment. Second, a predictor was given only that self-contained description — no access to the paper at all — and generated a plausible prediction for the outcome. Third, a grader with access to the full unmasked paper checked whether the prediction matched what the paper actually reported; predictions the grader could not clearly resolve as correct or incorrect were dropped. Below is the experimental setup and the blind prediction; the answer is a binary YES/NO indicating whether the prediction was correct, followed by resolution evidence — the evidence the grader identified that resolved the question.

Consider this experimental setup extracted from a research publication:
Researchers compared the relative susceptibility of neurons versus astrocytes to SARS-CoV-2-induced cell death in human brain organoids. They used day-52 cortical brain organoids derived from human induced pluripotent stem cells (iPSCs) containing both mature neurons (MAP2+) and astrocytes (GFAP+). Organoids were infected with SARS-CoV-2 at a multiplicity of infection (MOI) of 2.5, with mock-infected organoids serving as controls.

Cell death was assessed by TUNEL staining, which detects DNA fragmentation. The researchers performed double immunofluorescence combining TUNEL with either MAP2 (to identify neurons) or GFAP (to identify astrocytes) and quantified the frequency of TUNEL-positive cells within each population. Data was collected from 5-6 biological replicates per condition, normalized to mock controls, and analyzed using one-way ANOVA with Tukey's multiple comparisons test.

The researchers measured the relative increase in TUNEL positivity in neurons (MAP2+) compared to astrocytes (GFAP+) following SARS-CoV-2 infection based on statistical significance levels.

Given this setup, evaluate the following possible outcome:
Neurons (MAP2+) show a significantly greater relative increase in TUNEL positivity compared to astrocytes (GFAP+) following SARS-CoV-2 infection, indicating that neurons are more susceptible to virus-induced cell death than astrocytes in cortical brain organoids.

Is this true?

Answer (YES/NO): YES